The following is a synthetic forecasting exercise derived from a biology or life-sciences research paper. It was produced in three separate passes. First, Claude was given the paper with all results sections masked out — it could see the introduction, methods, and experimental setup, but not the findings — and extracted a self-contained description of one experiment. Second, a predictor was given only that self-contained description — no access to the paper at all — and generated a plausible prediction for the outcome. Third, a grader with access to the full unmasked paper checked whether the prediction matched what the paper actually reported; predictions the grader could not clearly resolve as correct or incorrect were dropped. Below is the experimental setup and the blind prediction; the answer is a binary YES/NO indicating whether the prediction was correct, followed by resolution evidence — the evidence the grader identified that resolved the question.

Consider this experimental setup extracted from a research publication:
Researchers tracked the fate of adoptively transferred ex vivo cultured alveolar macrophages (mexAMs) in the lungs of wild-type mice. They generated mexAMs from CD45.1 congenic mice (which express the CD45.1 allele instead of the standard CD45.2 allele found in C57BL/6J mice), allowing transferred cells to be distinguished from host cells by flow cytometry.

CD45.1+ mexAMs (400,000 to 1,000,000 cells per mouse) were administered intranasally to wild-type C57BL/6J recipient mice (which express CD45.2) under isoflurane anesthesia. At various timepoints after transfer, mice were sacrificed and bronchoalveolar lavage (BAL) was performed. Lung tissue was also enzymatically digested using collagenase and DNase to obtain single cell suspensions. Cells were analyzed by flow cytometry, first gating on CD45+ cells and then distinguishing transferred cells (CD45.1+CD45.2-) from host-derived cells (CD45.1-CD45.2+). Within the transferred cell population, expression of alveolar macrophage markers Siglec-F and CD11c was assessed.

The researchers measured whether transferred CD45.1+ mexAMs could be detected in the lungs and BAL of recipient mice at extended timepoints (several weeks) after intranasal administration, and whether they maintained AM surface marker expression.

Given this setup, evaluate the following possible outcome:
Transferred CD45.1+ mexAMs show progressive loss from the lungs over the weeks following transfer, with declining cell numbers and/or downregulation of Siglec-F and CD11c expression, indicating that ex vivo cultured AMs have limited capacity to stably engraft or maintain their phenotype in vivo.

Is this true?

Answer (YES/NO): NO